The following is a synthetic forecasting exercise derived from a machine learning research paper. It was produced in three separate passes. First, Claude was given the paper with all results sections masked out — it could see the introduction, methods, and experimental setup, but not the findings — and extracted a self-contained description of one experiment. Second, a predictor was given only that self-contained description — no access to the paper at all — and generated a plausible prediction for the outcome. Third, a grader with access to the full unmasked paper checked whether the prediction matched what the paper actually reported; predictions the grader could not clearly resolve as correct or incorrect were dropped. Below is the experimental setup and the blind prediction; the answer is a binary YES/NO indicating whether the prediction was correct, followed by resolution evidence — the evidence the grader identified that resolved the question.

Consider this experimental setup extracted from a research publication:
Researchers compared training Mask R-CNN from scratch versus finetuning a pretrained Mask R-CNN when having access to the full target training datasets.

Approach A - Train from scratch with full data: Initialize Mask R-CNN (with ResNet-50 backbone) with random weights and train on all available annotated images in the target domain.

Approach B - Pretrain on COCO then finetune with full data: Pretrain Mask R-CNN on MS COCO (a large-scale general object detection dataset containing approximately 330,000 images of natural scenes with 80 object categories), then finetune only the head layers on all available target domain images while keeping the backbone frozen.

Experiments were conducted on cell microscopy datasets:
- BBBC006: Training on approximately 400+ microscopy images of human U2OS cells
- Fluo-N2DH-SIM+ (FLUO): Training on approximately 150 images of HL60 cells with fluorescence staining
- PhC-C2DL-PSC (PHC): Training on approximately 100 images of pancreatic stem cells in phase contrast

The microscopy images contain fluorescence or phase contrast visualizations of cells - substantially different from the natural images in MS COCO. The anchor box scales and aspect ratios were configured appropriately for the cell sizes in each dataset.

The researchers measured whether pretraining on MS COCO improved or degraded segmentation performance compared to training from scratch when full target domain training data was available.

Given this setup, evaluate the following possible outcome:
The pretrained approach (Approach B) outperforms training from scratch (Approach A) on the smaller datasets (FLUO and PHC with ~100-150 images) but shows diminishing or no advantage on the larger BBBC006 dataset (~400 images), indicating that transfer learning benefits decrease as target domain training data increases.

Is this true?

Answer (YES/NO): NO